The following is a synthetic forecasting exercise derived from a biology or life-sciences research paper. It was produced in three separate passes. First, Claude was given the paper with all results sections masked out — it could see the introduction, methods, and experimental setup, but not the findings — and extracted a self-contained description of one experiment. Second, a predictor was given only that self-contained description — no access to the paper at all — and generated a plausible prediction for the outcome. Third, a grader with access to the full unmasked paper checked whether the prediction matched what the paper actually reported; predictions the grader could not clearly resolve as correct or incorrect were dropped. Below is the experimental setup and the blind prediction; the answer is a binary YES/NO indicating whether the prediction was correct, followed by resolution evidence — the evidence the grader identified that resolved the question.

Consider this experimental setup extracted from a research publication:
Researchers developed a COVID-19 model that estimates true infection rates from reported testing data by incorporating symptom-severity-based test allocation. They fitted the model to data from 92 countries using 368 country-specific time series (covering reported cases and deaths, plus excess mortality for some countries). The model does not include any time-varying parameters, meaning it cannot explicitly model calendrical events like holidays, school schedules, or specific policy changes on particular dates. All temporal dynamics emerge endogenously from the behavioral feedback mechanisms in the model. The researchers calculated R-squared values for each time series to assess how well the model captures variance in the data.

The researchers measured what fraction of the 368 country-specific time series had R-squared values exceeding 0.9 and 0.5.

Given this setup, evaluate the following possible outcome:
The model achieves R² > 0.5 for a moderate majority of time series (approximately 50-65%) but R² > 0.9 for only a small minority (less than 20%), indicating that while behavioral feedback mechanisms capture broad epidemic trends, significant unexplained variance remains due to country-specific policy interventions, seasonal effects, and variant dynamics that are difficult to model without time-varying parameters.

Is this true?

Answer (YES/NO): NO